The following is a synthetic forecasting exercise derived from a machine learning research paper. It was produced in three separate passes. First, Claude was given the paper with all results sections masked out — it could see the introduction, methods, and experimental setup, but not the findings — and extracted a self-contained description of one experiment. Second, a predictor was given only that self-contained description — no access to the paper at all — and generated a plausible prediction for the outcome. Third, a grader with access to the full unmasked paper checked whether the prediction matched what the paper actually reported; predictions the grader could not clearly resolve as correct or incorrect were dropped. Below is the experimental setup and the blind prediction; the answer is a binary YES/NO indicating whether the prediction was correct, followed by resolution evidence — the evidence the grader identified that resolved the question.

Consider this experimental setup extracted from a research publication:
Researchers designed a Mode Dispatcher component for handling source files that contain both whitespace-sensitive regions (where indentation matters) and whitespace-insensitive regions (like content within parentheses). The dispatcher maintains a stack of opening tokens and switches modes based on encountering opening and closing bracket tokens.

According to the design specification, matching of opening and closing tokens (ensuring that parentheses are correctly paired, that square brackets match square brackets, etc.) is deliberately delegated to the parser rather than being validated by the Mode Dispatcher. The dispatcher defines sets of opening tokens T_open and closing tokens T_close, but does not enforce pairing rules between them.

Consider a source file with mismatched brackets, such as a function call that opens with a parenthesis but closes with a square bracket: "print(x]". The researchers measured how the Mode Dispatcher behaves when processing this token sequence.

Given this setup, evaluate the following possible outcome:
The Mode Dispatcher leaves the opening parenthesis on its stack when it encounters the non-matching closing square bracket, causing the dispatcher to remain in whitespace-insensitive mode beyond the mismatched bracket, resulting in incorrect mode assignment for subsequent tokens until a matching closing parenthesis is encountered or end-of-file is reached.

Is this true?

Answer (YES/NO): NO